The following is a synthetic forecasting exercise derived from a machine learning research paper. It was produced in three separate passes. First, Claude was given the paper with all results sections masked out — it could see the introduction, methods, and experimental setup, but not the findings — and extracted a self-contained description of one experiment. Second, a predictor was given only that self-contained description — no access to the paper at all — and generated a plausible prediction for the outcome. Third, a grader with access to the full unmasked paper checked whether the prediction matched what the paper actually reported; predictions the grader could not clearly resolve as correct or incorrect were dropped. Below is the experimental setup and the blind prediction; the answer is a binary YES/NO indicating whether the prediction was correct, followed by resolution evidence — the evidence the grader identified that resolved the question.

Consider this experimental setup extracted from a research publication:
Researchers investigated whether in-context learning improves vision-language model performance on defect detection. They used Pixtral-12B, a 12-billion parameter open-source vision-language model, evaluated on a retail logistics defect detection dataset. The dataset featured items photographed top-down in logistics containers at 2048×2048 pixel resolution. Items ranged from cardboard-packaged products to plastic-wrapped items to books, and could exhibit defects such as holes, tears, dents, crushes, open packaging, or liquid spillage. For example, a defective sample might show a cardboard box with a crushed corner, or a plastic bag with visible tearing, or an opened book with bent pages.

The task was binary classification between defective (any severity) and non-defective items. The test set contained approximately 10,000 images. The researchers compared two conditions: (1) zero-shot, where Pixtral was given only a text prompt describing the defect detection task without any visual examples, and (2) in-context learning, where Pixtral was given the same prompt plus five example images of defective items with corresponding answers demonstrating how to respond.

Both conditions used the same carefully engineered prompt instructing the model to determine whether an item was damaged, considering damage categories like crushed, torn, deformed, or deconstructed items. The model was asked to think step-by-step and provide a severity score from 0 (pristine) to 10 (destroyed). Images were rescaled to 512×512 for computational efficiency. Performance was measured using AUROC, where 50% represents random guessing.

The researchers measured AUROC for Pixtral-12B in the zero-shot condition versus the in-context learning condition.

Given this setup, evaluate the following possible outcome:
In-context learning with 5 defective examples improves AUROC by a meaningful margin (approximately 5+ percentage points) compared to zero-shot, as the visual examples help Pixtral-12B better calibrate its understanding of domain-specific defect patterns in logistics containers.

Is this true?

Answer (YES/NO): NO